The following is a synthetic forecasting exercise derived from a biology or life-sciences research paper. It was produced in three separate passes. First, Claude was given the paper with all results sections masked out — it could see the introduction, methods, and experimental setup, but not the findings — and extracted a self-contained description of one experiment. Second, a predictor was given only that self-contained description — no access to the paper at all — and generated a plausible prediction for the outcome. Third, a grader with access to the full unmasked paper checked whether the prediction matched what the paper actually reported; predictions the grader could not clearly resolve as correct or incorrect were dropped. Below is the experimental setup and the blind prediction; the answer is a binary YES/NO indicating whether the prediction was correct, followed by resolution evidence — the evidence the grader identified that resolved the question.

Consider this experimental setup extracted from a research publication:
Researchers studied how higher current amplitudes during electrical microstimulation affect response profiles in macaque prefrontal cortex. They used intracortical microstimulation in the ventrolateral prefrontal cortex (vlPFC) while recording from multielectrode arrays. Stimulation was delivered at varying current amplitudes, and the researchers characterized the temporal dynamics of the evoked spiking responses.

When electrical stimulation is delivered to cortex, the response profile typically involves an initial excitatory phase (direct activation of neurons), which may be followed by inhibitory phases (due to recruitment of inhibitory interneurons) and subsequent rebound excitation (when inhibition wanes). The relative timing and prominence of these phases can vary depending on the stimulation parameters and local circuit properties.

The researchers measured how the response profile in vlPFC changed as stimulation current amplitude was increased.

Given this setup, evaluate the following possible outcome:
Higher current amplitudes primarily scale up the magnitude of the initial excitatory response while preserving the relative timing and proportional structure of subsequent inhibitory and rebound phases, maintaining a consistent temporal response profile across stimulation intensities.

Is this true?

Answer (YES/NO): NO